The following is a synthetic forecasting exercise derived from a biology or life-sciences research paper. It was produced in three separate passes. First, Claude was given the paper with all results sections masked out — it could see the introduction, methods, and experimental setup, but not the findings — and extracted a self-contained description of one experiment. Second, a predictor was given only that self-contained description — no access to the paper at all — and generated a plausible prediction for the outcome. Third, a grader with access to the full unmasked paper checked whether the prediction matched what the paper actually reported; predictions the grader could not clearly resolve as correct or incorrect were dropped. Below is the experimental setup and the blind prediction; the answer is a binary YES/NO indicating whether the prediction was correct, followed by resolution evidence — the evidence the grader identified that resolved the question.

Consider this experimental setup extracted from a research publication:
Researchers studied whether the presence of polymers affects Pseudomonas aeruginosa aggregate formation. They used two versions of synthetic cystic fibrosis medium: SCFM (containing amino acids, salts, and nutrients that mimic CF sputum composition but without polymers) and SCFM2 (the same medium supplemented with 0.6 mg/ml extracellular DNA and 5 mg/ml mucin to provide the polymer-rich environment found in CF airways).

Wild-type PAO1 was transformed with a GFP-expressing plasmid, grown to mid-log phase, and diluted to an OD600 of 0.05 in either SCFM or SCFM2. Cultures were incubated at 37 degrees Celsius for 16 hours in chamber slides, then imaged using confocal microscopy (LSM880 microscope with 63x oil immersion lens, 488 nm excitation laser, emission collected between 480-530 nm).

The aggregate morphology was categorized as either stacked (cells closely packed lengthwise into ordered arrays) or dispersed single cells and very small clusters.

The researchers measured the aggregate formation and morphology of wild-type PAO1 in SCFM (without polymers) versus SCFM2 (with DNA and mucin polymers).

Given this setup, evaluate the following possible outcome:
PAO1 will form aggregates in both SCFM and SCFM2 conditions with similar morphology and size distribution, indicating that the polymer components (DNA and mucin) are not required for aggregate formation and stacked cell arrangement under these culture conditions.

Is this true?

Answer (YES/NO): NO